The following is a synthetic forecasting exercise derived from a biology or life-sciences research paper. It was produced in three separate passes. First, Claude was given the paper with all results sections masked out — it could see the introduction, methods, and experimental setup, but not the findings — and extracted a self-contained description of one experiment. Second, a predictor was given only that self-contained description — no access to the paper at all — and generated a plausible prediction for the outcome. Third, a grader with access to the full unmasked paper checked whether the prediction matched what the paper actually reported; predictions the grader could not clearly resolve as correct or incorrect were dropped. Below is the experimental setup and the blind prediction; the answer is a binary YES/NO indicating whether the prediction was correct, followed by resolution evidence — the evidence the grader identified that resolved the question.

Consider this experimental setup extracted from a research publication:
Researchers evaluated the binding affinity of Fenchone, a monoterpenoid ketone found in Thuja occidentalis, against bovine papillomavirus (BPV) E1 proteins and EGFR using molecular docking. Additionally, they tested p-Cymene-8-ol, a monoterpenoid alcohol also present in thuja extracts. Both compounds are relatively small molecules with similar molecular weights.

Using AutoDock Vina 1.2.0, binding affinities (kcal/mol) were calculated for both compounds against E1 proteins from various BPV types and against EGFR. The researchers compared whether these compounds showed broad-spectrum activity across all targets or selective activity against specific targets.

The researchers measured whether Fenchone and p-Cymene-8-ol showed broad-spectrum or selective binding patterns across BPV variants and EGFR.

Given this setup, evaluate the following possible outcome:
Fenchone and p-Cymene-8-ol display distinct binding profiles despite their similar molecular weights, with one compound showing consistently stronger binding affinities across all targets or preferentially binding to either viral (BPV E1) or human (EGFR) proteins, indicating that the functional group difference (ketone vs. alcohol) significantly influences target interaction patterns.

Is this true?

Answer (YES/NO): YES